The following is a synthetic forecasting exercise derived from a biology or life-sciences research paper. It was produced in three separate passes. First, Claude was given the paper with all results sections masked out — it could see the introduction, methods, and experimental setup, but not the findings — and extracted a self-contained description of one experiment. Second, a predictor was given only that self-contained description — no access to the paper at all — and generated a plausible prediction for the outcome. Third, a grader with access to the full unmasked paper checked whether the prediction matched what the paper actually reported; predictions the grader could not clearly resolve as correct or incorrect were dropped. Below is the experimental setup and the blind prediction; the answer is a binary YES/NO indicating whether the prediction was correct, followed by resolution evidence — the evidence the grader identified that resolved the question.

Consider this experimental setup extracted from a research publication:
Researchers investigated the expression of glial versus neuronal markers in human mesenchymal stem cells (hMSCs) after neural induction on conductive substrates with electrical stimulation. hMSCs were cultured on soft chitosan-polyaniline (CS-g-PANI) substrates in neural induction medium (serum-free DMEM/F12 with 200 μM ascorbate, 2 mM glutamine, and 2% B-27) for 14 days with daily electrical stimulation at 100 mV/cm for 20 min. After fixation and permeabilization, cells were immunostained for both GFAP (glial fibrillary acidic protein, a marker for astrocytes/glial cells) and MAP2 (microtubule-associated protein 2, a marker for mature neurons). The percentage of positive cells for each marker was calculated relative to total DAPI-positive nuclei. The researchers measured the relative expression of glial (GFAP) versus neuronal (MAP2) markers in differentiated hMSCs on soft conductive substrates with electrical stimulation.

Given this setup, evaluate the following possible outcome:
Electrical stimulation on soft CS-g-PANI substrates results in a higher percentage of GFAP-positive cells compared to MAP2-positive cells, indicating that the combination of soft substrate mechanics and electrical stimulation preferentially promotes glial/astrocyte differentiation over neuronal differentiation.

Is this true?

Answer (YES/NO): NO